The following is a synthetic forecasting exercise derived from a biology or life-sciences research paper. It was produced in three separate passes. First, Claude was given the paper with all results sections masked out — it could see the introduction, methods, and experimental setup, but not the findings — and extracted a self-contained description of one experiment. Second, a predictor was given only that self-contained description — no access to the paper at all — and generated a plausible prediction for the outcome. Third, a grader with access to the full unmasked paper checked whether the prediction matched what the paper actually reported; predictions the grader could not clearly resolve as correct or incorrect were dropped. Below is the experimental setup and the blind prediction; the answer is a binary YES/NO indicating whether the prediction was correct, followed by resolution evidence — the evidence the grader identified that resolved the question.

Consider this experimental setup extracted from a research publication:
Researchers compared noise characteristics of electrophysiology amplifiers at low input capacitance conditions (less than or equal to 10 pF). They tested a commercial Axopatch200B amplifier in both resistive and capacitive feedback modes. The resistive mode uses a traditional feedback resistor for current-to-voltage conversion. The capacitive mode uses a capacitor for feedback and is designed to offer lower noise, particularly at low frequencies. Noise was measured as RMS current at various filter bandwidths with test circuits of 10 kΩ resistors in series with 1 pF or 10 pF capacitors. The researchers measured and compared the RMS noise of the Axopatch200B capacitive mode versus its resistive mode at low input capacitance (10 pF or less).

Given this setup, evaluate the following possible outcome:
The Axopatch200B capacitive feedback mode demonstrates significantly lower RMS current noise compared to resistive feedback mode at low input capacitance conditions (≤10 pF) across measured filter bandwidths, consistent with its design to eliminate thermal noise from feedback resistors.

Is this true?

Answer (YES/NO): NO